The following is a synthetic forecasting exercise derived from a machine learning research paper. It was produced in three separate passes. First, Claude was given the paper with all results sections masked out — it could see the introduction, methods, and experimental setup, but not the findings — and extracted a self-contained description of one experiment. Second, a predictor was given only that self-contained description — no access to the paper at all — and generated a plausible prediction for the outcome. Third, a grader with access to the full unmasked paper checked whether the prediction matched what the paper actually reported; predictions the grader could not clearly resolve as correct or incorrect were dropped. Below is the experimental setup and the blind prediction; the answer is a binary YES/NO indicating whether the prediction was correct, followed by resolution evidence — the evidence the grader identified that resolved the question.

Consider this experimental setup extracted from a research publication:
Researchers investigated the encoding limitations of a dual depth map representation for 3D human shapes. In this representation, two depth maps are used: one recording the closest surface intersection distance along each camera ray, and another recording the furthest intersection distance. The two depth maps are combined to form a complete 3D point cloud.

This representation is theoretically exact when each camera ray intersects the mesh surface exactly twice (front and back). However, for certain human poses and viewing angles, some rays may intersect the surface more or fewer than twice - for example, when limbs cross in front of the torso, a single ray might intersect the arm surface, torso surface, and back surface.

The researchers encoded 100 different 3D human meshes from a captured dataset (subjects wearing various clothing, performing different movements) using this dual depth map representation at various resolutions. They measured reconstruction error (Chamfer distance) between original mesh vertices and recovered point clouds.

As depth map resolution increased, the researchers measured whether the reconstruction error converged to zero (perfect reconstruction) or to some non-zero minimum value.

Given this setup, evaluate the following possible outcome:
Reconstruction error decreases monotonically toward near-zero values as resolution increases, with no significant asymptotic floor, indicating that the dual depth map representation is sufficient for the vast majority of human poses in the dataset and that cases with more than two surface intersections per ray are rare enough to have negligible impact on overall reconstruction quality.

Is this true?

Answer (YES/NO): NO